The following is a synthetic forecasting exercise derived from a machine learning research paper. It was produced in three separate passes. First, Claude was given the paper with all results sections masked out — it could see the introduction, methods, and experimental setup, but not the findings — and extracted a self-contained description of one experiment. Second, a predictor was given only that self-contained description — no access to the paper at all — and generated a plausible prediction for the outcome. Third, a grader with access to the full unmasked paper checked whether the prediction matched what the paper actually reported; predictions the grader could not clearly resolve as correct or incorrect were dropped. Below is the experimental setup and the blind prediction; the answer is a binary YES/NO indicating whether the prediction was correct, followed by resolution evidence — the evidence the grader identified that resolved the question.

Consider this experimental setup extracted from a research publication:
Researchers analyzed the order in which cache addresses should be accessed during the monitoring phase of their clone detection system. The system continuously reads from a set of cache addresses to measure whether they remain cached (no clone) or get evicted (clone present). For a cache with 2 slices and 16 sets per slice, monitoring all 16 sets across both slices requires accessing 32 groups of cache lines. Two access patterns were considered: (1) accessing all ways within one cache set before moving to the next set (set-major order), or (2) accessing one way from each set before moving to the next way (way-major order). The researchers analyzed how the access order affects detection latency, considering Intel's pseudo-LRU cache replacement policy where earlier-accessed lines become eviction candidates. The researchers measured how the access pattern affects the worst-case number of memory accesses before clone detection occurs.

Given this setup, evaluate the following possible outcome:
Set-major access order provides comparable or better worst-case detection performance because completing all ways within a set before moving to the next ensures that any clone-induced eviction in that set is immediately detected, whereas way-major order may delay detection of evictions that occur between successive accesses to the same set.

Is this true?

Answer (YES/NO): NO